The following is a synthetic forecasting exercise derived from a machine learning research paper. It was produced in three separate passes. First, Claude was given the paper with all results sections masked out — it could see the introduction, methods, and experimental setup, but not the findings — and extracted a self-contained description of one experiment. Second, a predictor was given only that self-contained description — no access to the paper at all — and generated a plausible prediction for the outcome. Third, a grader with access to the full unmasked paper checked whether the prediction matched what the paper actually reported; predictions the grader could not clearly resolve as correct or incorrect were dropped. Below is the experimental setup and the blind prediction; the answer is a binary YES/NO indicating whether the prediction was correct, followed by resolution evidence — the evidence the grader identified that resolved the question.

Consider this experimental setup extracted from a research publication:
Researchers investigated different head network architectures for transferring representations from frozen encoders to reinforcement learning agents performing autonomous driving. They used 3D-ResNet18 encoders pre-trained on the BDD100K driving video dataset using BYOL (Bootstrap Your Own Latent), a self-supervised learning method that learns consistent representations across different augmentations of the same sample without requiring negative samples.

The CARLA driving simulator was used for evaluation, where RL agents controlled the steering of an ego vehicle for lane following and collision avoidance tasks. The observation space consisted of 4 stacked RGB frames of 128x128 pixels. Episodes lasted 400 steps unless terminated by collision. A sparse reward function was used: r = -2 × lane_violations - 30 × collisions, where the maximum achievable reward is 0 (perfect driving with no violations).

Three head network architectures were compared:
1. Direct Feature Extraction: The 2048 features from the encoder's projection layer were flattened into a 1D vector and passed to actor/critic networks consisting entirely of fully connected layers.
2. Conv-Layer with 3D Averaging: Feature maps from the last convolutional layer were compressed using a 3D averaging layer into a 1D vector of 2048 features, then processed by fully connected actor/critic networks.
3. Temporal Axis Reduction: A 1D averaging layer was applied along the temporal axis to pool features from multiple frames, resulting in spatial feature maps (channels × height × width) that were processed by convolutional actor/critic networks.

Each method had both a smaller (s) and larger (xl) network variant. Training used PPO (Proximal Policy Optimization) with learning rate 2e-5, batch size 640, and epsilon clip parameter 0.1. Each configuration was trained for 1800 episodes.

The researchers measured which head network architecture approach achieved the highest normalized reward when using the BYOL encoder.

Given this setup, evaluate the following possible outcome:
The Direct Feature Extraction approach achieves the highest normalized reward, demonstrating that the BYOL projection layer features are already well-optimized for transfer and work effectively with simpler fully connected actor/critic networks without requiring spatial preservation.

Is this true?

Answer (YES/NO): NO